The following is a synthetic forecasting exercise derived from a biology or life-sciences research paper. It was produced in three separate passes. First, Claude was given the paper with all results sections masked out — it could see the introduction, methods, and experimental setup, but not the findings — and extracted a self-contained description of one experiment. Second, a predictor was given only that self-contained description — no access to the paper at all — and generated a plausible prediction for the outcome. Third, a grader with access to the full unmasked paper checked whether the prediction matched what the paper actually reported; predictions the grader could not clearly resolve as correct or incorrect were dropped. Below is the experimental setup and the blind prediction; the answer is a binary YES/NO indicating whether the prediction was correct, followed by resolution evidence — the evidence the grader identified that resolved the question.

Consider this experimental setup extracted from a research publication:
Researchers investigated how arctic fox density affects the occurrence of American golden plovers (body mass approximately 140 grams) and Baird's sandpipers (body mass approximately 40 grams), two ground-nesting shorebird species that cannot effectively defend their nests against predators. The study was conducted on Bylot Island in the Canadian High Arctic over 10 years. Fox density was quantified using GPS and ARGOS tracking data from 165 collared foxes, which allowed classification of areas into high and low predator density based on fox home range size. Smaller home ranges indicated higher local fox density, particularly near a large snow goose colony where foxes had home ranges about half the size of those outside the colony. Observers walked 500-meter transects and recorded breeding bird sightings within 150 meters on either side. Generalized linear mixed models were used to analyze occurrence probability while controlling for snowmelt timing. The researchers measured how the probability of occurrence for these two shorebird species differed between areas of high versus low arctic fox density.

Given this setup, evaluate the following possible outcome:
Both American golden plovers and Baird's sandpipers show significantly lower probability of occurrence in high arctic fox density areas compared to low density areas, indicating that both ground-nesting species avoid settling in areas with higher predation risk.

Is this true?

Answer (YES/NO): YES